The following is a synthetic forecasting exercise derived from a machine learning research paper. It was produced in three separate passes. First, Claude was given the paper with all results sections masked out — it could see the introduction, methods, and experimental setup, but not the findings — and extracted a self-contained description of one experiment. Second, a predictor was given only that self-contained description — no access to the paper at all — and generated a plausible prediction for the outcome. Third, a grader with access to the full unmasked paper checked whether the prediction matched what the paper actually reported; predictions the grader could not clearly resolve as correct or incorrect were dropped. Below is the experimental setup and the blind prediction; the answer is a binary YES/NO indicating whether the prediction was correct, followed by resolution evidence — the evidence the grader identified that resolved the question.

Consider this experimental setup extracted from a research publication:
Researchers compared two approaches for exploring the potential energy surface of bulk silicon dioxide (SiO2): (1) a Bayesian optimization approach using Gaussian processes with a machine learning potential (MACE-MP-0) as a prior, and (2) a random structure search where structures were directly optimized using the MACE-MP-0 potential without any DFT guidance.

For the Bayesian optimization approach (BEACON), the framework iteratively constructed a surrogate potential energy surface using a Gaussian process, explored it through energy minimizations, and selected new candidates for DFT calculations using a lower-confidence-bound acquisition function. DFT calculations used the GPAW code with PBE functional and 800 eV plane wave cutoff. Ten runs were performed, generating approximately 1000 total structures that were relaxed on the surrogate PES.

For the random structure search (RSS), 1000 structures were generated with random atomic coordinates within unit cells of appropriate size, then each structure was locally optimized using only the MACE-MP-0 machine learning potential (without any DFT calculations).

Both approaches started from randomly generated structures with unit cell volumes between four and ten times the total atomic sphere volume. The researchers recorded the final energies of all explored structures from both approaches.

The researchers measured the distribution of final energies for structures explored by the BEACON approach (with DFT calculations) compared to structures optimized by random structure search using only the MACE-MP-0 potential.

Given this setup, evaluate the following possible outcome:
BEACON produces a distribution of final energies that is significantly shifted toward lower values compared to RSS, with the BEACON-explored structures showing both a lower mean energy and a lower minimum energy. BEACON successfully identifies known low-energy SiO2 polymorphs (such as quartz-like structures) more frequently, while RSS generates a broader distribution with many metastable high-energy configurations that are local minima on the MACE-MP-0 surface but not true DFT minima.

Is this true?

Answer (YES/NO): NO